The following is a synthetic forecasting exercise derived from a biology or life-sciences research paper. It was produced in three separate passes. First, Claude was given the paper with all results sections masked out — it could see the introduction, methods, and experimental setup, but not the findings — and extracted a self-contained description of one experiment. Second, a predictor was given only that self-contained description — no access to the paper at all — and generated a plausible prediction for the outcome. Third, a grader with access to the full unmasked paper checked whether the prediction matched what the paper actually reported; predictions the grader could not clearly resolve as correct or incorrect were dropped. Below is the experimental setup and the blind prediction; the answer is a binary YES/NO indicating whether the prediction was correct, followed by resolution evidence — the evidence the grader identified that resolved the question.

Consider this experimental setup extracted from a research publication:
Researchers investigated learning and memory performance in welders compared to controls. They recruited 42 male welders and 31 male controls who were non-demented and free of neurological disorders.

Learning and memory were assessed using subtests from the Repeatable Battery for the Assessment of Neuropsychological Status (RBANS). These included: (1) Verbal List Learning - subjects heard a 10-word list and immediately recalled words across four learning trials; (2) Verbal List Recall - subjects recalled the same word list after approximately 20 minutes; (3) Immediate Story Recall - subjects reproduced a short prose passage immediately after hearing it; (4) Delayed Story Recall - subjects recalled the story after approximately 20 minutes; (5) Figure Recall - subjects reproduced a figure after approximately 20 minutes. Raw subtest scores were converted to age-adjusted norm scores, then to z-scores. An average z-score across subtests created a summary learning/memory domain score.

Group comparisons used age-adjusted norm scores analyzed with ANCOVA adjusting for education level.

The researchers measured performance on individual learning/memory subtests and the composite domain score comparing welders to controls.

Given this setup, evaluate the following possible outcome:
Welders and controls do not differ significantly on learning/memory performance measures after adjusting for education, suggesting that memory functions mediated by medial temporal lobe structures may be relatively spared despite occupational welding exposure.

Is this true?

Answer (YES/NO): NO